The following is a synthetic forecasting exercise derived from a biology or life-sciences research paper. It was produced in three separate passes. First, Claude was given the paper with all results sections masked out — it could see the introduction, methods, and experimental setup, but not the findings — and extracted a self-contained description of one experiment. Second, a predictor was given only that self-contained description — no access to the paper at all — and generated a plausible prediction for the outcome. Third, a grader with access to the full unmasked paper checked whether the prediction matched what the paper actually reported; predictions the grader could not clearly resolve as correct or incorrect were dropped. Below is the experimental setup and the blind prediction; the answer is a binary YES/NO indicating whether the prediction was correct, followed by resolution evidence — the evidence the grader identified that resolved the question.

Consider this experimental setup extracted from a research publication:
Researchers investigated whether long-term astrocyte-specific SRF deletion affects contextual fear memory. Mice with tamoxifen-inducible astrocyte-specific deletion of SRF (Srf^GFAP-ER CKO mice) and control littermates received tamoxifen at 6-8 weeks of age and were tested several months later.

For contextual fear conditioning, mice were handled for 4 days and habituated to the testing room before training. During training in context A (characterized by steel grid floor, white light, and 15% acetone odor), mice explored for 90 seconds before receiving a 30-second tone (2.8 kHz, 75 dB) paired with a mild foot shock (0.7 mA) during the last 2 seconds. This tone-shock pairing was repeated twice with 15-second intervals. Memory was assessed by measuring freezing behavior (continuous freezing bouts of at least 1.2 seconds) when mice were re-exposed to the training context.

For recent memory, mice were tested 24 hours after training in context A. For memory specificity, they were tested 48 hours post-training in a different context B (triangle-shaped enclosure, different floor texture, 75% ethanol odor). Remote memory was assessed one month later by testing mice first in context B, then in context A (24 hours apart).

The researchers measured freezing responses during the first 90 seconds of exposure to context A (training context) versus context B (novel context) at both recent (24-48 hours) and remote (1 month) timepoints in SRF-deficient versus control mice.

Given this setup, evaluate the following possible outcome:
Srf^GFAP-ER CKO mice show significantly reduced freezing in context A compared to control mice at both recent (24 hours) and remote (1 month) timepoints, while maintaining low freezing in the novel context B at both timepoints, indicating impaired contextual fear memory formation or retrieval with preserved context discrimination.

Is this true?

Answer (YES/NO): NO